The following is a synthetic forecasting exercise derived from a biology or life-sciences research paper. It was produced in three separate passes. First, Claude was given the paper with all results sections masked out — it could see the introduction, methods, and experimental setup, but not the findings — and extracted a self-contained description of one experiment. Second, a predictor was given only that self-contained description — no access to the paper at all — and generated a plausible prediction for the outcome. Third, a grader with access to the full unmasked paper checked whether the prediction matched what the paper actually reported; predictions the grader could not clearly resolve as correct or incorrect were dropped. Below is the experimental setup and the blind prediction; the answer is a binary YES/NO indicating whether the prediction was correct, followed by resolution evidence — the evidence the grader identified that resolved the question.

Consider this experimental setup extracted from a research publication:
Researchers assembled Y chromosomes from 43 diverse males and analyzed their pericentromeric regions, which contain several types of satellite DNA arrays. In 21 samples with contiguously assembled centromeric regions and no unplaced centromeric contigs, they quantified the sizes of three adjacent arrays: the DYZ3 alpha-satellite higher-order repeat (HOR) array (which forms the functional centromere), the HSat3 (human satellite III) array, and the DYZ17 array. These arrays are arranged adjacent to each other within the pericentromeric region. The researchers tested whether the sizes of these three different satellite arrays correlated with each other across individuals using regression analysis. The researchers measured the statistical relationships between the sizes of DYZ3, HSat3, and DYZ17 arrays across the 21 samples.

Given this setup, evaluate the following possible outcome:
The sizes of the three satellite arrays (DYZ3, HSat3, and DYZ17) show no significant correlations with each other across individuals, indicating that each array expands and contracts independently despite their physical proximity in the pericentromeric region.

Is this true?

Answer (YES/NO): YES